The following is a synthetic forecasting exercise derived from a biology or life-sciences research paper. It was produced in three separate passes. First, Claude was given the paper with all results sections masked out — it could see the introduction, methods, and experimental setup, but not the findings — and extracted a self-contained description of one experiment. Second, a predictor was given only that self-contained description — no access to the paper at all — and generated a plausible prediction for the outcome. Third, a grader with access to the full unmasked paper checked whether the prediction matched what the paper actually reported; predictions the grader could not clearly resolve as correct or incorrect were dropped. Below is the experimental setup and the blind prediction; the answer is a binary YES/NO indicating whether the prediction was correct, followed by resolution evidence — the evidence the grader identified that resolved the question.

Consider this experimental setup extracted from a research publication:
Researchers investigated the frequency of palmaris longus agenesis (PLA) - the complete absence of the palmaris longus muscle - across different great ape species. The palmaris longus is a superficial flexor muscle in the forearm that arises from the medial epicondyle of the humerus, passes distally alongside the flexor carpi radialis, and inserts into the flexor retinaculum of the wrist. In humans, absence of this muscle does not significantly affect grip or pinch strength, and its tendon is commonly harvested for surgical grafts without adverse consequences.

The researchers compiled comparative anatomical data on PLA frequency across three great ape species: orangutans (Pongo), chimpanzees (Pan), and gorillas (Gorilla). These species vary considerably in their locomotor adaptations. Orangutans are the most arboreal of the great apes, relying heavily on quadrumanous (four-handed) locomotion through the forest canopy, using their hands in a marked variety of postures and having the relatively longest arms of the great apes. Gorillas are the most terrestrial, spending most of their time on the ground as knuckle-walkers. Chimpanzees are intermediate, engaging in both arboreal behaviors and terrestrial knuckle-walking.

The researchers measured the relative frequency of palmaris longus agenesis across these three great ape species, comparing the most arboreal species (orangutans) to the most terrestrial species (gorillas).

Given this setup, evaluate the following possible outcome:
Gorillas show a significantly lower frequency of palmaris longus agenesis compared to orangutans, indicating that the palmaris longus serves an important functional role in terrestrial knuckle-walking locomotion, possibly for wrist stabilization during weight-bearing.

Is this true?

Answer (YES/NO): NO